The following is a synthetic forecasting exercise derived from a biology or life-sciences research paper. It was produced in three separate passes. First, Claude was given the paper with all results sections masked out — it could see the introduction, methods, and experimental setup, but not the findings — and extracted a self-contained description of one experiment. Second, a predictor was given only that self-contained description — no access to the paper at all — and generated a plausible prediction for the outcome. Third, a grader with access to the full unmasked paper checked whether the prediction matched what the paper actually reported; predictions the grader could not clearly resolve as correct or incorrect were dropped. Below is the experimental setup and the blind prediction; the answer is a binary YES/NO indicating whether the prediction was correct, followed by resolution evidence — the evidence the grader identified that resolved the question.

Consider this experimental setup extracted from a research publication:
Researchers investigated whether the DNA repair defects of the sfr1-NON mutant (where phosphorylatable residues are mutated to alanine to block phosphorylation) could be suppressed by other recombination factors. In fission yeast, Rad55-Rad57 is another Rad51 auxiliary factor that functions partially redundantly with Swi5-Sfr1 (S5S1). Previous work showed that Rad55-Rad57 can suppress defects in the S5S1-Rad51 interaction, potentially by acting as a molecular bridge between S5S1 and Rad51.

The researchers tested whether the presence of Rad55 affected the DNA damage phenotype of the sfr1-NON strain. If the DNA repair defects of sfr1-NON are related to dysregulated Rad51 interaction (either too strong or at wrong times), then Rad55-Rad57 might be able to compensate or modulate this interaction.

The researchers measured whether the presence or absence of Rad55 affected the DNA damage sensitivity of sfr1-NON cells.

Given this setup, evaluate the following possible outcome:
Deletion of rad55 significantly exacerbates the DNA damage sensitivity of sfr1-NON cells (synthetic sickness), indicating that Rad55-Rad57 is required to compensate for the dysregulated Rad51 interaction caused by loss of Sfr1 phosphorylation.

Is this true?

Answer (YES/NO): YES